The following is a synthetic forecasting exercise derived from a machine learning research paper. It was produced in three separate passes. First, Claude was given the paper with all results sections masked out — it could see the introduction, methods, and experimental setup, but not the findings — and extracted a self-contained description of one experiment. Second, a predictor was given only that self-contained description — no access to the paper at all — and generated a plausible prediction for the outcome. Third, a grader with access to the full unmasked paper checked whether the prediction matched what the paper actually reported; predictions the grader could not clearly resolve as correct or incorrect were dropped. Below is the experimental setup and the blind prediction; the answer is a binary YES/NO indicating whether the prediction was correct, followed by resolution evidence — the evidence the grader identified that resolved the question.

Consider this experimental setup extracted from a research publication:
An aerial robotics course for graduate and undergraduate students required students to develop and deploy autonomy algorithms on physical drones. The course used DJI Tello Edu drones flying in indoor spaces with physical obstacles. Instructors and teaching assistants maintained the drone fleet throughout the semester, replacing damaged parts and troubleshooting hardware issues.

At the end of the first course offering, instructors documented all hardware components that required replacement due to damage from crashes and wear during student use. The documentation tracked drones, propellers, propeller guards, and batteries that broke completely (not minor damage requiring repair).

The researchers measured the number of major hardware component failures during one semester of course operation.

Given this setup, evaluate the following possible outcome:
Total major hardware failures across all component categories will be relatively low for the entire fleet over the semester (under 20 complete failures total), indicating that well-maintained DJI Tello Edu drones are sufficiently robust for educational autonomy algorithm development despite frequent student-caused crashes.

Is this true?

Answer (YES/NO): NO